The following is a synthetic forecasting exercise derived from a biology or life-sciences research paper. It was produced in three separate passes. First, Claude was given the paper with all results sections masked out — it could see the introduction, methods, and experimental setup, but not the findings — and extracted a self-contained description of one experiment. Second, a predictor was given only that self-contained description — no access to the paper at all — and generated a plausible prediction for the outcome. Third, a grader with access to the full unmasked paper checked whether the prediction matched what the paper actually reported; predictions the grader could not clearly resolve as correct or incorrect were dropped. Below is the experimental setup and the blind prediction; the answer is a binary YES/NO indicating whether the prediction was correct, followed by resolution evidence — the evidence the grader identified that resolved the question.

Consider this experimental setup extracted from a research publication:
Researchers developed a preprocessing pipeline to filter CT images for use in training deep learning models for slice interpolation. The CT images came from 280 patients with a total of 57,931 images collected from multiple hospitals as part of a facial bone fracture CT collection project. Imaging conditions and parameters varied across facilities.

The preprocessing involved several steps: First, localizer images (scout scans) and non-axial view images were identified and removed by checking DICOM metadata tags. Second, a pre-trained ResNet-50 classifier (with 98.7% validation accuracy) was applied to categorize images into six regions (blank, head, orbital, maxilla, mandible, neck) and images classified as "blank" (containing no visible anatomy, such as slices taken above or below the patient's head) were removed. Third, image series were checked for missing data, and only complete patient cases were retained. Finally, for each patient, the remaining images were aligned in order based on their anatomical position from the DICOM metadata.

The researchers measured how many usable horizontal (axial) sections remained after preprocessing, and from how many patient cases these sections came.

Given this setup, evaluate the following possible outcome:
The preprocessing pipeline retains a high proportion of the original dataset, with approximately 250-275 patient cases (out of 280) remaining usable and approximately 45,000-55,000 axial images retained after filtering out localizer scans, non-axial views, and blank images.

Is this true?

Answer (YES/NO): NO